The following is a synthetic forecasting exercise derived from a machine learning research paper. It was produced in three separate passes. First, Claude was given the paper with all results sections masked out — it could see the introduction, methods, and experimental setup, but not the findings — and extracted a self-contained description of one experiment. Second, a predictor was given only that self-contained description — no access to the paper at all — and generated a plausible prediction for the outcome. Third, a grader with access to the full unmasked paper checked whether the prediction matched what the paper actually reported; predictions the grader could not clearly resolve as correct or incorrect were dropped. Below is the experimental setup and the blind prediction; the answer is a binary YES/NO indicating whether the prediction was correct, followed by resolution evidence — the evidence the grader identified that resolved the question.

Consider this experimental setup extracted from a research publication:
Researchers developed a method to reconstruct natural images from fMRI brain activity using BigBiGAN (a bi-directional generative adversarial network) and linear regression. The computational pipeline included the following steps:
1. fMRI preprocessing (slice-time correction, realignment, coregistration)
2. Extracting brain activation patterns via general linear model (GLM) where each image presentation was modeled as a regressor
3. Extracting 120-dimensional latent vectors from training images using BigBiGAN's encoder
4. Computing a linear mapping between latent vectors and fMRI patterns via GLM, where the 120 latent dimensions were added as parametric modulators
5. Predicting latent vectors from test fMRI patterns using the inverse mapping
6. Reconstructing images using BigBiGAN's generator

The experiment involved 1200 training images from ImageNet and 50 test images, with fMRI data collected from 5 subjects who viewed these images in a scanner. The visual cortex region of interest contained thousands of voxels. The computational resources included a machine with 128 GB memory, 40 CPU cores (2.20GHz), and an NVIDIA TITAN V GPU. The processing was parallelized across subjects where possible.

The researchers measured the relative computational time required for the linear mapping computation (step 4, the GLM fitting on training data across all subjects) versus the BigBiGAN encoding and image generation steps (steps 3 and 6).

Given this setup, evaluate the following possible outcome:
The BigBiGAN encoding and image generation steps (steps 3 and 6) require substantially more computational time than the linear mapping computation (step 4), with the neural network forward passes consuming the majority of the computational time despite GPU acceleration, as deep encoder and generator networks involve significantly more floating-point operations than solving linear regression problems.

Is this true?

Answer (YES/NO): NO